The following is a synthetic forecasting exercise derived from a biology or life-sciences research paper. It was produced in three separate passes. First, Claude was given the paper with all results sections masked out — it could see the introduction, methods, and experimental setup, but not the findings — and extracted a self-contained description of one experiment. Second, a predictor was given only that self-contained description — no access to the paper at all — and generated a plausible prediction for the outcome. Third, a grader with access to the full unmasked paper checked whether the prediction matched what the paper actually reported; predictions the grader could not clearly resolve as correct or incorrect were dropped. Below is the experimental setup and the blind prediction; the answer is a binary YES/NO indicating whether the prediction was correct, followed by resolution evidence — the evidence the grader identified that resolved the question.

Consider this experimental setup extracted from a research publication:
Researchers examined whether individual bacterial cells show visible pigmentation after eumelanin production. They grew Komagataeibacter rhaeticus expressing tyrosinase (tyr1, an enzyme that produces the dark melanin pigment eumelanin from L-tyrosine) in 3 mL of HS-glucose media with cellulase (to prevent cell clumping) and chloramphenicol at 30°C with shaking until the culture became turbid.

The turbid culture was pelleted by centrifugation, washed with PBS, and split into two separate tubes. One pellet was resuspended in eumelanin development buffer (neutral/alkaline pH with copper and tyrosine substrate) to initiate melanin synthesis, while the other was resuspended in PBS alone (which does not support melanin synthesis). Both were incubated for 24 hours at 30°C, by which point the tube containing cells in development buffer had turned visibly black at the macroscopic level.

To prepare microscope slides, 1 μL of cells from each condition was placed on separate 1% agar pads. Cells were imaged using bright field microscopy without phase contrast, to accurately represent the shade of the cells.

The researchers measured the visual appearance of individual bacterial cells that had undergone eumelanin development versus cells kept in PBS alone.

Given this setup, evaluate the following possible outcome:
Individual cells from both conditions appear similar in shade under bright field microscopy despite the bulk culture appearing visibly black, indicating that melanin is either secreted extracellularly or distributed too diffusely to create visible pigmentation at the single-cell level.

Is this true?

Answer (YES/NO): NO